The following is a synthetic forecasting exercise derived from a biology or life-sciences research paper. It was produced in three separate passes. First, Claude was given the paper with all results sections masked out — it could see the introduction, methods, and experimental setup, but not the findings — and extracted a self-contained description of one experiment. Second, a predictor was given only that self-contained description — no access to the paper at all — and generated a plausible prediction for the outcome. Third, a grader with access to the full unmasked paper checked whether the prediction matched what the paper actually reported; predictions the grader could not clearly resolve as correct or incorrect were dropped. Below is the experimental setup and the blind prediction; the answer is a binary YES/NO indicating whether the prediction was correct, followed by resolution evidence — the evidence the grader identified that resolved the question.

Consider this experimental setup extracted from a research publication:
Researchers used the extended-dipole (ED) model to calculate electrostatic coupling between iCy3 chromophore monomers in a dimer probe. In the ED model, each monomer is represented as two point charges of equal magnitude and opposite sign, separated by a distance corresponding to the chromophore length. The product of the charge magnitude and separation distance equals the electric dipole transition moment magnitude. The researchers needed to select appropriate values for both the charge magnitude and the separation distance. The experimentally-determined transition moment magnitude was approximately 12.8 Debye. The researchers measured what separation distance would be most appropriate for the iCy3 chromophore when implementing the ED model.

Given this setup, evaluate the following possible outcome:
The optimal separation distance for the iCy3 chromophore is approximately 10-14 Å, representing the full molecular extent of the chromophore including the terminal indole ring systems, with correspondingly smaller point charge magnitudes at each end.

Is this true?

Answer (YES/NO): NO